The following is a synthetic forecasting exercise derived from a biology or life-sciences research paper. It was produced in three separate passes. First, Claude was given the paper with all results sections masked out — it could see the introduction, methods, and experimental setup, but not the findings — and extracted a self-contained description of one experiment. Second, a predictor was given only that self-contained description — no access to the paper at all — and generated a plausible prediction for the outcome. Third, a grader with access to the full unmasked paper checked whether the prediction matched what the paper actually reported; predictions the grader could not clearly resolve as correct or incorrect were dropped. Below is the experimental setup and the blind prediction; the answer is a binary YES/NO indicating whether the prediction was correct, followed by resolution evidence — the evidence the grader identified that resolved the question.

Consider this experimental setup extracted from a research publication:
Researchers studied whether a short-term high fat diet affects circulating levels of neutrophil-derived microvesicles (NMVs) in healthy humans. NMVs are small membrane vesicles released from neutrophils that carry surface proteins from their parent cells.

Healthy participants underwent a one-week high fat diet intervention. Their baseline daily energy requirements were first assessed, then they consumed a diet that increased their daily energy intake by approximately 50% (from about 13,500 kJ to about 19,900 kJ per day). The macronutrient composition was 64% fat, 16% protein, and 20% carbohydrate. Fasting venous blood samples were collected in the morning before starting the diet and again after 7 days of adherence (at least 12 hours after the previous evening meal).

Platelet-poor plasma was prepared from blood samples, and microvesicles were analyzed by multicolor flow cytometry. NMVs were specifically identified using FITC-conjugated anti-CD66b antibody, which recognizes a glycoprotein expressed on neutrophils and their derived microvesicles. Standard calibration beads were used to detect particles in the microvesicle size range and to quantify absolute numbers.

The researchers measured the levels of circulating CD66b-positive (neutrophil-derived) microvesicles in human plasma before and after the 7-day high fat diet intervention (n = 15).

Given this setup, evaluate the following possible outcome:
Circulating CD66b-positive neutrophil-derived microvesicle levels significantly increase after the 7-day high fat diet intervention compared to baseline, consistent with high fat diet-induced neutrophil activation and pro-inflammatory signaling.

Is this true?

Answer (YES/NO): YES